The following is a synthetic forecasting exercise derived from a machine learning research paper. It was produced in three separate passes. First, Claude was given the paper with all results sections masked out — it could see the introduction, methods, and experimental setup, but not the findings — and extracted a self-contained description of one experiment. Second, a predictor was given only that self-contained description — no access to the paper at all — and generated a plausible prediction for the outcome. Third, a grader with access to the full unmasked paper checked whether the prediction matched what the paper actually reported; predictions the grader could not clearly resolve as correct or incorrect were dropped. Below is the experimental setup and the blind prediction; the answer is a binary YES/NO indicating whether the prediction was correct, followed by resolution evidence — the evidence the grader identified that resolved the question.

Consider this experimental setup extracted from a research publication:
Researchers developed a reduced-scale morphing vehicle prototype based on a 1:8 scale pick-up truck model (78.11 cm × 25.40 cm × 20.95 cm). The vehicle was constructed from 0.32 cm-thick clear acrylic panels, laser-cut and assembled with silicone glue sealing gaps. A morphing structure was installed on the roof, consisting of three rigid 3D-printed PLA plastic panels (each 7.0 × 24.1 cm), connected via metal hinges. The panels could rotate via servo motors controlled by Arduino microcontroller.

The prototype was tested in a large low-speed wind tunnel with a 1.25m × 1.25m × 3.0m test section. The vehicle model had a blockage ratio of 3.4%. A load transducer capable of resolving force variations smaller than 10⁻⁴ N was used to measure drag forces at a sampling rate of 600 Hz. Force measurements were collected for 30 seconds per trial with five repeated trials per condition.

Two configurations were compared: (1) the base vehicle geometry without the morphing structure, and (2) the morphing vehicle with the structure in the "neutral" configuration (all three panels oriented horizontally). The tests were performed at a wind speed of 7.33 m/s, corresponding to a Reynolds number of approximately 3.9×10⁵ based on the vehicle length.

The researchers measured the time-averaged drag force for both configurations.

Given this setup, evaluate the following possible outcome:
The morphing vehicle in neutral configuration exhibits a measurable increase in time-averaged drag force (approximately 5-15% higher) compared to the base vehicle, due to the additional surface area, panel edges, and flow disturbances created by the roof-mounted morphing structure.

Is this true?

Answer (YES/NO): NO